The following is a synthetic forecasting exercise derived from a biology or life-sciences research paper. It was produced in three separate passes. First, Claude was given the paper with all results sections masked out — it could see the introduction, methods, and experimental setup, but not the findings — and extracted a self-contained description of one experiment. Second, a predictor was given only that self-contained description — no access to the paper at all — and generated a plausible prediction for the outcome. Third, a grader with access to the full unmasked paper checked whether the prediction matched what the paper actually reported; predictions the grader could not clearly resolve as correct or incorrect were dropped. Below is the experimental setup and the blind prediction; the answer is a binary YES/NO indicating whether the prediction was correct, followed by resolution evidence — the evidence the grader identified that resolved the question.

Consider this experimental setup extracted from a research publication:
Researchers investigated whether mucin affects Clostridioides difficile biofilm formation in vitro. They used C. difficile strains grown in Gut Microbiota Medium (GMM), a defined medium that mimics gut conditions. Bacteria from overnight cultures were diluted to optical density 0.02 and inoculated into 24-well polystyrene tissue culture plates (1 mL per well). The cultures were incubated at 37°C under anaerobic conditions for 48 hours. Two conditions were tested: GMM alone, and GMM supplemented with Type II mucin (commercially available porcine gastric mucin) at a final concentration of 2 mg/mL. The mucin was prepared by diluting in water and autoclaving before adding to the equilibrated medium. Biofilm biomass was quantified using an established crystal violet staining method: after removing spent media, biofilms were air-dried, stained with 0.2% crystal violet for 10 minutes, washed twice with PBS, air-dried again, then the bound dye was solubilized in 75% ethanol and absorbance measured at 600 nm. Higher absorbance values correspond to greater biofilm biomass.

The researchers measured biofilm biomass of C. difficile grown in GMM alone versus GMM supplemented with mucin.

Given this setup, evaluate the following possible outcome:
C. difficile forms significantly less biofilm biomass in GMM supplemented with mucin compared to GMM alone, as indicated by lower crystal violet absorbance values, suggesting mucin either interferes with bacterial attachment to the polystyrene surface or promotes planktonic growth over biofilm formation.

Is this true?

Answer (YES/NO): NO